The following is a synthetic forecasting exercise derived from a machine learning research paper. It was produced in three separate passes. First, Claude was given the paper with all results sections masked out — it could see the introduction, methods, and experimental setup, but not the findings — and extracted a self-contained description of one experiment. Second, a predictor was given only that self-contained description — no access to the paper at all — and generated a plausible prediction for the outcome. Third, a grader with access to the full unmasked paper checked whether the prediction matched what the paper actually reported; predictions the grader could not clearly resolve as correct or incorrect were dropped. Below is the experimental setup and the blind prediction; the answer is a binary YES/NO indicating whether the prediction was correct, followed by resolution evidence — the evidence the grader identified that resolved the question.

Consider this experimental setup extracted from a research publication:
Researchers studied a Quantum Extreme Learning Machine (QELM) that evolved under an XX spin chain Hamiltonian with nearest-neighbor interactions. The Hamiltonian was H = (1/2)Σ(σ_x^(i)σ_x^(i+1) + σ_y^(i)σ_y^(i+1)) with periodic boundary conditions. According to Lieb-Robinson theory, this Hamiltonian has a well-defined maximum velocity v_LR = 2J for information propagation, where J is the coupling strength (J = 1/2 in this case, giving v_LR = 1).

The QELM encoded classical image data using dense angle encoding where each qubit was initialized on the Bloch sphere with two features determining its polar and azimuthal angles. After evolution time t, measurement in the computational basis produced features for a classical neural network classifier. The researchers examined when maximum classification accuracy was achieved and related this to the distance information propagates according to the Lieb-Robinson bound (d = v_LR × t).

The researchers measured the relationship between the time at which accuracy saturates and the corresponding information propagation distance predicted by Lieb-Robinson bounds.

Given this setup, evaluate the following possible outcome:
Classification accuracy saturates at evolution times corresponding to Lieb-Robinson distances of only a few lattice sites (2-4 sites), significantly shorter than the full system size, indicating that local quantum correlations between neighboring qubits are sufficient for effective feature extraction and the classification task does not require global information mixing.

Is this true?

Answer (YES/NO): NO